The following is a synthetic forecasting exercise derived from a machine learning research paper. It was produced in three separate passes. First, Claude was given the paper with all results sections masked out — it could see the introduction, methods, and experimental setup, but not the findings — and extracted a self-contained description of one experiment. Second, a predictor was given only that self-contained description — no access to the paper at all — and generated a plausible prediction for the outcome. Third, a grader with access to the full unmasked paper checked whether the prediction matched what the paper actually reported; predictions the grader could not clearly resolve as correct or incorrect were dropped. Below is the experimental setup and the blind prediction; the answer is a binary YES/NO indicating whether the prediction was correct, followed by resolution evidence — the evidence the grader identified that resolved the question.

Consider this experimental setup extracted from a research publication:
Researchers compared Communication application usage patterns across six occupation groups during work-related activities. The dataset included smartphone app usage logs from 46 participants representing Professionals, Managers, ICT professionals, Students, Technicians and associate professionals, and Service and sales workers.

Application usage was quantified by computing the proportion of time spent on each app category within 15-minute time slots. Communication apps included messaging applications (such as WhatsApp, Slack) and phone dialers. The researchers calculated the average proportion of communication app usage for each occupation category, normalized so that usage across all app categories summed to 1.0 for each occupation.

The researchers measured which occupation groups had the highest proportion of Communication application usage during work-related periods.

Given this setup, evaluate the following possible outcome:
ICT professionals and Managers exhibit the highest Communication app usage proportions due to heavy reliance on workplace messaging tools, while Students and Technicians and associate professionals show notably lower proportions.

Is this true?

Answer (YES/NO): NO